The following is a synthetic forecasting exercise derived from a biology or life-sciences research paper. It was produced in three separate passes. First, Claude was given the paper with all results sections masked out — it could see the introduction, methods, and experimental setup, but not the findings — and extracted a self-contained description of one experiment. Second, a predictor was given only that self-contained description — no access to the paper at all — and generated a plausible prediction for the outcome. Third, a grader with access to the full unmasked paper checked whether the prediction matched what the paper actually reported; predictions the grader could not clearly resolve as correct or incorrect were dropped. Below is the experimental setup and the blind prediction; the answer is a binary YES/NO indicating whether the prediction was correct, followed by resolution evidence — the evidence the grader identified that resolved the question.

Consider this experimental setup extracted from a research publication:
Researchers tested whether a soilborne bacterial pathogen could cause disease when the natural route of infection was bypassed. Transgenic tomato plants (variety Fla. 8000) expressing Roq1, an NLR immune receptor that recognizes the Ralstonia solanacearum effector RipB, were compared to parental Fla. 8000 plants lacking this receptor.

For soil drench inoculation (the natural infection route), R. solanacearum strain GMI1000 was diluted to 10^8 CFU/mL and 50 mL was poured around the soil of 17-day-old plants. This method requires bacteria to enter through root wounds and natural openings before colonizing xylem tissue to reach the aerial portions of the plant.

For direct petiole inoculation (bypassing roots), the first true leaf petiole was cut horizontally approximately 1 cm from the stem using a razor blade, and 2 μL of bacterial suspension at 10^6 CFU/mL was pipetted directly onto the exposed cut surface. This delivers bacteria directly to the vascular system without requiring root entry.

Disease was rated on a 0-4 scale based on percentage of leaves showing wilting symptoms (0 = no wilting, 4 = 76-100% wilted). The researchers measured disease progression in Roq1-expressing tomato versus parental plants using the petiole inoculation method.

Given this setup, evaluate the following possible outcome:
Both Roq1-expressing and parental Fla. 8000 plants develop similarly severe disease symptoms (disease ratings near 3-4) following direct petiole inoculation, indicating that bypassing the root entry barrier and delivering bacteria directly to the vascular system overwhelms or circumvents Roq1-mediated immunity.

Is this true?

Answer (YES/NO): NO